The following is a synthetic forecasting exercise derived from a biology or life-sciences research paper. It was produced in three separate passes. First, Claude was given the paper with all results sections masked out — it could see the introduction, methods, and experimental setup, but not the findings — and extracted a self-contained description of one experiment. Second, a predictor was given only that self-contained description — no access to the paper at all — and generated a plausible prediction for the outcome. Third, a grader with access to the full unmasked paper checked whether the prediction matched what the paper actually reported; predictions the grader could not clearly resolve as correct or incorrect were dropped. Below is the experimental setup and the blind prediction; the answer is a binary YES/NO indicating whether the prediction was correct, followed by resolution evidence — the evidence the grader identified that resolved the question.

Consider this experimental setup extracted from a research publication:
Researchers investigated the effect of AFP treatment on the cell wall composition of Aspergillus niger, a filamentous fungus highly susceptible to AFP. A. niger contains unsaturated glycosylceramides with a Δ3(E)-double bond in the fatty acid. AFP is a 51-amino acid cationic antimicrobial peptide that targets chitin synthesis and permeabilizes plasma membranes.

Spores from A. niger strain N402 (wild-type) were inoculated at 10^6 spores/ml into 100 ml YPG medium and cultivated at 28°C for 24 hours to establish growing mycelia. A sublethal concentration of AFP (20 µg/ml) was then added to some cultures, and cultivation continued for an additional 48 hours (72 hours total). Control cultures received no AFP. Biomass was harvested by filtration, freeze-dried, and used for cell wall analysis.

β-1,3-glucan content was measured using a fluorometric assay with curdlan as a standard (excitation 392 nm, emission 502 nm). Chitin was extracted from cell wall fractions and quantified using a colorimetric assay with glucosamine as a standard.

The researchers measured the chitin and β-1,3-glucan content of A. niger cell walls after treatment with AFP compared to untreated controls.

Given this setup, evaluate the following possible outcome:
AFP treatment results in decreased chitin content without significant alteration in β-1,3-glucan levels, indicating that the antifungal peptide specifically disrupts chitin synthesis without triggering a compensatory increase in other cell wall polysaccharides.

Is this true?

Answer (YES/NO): NO